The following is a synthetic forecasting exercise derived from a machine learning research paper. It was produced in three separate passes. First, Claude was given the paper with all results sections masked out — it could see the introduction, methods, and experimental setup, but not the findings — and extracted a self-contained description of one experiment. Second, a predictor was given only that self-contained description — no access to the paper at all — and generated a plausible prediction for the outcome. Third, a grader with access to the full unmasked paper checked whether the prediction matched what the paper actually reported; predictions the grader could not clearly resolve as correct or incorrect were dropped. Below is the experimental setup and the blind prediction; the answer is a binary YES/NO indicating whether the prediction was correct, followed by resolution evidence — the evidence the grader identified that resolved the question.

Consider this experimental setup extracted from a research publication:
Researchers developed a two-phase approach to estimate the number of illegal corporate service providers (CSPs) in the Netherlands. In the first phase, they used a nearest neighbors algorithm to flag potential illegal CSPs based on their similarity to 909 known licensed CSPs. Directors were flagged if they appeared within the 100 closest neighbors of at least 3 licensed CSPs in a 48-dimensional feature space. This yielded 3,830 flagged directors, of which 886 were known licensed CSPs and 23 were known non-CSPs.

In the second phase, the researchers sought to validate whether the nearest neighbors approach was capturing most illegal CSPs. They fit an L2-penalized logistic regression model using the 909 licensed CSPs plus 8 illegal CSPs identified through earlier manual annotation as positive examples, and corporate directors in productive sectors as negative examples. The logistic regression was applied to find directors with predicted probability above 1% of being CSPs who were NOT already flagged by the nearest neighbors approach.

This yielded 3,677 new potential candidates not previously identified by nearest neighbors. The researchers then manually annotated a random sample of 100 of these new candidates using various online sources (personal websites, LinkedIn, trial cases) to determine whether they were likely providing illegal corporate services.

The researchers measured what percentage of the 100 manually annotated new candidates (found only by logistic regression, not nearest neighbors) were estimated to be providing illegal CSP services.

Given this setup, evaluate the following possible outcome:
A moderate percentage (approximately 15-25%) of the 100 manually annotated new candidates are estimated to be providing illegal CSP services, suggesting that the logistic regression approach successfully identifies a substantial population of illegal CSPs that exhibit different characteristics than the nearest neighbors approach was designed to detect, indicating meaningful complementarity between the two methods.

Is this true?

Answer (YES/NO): NO